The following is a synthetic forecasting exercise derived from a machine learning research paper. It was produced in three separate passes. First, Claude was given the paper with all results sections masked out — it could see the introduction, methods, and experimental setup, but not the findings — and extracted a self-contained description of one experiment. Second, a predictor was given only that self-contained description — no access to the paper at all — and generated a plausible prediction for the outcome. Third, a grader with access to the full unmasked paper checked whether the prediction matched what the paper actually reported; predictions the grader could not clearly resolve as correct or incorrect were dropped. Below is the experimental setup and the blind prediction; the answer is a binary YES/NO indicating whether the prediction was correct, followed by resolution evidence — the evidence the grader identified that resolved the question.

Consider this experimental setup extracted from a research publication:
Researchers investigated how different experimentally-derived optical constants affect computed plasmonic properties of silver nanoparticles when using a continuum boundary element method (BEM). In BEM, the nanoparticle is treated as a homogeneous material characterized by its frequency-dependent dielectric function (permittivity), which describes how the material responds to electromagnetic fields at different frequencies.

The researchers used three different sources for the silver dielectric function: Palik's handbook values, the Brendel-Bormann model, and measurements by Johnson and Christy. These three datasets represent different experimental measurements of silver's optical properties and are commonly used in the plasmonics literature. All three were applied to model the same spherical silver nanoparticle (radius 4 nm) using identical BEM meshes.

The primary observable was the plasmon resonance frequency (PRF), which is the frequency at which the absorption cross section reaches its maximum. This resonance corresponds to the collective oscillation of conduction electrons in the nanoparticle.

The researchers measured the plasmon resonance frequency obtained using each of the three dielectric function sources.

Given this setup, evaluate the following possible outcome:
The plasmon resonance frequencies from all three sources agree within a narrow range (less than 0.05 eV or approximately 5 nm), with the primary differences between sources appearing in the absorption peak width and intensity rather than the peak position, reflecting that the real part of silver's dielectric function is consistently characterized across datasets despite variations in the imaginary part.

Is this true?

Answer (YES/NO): YES